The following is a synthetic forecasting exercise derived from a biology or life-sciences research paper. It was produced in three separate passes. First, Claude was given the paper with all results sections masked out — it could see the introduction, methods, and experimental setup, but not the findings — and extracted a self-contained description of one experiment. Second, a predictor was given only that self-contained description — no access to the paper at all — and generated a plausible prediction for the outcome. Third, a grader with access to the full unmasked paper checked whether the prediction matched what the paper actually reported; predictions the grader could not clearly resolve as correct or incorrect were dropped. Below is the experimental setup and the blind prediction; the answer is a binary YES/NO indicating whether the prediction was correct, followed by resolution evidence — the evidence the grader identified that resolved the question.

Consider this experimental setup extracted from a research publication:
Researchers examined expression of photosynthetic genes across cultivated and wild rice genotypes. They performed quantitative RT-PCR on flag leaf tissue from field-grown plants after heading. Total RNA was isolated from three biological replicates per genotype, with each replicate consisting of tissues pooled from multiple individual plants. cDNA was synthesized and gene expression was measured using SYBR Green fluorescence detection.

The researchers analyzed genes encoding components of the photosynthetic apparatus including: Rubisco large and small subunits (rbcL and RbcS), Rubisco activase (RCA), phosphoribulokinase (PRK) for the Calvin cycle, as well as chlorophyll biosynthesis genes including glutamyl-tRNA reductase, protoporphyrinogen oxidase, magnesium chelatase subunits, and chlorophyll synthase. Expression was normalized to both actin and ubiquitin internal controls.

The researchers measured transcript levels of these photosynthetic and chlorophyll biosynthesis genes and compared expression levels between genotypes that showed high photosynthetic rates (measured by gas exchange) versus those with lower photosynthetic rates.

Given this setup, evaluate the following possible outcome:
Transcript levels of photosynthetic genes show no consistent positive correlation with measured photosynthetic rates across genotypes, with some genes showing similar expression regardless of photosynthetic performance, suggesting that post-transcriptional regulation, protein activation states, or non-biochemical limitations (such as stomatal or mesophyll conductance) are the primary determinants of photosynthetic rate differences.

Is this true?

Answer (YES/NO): NO